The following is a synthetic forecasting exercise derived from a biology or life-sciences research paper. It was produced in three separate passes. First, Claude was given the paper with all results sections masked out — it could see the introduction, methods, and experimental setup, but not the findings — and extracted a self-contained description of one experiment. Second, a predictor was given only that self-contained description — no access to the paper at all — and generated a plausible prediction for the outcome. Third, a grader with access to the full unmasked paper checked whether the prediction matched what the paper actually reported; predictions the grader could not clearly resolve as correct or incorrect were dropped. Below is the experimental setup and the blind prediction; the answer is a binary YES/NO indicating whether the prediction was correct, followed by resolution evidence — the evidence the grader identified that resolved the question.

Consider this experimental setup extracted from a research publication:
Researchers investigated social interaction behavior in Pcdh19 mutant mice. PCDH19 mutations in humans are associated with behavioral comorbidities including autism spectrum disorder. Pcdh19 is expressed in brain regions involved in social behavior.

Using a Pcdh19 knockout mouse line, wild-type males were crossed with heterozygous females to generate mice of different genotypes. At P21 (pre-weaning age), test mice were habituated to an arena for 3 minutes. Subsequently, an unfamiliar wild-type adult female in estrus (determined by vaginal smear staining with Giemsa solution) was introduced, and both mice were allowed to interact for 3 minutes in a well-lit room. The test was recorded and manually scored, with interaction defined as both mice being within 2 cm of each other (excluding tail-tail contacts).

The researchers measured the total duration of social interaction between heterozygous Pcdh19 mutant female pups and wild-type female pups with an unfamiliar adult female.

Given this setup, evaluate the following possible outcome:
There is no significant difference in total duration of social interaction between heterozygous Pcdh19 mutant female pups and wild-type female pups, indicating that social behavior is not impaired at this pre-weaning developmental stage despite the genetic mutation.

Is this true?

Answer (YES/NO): YES